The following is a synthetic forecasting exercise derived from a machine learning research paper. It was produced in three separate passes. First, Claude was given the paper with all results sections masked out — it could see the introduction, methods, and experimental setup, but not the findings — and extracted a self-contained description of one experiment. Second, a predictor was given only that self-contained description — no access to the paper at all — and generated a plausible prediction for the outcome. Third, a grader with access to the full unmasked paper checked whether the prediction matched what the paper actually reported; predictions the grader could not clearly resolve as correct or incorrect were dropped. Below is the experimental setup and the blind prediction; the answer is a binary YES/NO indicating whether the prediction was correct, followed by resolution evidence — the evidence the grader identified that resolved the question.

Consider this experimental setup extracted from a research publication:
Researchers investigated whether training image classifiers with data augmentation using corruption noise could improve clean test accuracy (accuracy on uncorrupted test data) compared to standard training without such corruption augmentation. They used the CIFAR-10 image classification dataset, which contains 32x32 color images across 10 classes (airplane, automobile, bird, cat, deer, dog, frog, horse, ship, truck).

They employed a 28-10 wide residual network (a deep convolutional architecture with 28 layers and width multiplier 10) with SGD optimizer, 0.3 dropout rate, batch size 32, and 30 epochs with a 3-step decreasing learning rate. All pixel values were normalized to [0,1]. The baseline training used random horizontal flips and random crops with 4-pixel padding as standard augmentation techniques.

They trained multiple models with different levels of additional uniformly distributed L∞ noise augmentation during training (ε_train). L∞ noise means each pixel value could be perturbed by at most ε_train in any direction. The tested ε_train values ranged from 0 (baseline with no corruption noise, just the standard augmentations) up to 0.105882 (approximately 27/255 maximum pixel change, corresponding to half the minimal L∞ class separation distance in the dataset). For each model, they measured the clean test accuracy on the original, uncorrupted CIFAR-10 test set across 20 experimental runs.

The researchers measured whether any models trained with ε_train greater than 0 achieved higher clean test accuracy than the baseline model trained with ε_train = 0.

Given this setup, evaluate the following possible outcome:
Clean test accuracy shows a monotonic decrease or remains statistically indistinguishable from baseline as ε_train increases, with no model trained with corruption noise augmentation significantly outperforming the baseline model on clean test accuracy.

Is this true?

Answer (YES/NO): YES